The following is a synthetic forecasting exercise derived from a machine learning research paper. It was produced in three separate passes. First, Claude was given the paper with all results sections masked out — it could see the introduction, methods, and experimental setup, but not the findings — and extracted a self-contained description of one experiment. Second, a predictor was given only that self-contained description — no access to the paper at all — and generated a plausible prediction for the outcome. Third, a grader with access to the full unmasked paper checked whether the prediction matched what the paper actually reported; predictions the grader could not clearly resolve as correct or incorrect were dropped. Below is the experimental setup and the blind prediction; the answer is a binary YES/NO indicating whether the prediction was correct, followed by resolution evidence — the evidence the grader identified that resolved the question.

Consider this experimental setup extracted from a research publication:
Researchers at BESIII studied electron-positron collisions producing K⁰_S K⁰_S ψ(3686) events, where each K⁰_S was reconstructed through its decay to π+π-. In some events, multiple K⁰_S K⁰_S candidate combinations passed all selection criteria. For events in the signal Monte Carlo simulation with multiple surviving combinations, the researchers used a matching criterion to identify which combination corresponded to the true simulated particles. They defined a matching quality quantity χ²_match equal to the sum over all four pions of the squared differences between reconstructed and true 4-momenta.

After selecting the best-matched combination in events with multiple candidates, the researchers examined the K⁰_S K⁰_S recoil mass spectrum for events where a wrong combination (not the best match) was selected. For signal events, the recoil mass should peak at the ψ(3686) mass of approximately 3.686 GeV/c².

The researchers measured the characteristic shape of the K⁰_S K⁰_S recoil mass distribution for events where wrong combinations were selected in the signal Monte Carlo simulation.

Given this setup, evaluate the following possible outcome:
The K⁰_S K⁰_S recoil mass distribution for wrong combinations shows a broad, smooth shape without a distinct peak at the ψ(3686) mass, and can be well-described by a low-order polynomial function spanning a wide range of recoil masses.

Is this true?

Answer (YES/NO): YES